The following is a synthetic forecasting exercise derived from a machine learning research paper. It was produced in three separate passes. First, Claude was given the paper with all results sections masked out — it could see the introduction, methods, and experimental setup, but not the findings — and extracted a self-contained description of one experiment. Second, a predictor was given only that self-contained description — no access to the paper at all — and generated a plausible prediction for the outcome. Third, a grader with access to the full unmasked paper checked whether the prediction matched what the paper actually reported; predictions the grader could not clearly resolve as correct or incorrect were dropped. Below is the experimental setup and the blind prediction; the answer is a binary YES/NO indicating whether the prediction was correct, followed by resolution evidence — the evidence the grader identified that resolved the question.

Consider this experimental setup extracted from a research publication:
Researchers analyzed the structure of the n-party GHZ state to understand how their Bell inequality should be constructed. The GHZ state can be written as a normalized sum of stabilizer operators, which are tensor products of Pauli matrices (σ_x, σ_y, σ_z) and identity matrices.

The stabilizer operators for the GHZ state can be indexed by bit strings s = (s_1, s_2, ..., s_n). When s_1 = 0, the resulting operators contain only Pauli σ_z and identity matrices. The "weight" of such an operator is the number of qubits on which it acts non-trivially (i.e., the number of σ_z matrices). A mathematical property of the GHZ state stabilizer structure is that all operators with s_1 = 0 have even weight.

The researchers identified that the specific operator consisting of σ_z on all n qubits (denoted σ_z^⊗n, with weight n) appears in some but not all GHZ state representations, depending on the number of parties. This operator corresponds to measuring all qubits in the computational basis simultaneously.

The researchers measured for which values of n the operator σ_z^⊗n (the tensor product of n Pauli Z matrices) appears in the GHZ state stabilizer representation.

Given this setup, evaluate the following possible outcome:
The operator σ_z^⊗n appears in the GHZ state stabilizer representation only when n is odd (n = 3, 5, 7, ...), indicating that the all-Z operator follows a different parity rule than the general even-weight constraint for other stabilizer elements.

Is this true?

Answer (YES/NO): NO